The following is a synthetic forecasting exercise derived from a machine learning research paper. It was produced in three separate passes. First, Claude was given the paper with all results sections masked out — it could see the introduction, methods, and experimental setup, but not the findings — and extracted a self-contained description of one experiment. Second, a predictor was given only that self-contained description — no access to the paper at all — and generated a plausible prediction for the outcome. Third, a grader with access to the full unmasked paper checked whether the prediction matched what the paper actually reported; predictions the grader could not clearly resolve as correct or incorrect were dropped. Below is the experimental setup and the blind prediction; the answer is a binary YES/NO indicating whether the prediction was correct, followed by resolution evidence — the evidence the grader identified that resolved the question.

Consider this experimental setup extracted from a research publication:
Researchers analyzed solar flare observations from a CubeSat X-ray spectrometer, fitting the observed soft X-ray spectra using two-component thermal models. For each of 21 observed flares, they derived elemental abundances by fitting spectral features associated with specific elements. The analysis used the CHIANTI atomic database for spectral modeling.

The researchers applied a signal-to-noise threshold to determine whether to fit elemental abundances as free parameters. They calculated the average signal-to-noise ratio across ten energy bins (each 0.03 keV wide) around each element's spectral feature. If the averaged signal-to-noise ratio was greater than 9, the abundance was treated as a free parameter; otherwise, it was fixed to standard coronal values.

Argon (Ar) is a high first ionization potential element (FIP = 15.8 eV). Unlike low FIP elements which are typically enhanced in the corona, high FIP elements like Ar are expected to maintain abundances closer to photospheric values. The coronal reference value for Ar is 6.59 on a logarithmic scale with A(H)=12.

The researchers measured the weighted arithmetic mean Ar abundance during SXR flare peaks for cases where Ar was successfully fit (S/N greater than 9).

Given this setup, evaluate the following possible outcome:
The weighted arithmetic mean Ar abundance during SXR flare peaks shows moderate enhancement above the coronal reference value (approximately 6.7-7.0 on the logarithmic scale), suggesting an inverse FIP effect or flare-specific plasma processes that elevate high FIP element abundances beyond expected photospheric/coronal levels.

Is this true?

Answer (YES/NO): NO